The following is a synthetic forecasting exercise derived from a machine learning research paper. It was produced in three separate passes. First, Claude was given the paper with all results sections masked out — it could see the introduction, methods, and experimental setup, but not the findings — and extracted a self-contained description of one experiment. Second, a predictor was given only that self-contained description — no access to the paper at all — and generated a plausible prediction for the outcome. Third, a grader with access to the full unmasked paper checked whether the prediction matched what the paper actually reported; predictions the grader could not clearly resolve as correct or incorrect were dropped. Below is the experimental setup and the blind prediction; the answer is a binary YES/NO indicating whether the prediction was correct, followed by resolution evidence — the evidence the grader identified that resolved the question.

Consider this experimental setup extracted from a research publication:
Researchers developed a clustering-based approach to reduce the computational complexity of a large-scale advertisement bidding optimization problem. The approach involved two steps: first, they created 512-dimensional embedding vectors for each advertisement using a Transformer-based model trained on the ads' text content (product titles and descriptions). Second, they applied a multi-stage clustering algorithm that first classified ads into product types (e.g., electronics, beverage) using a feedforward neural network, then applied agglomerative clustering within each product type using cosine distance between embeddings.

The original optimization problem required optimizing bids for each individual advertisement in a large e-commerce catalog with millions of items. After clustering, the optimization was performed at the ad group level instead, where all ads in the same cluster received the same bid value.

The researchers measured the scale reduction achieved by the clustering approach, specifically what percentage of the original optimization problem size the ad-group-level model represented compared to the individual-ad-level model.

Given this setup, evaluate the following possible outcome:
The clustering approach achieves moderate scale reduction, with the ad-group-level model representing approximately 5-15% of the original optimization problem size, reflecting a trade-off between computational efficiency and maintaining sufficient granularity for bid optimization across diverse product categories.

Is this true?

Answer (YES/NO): NO